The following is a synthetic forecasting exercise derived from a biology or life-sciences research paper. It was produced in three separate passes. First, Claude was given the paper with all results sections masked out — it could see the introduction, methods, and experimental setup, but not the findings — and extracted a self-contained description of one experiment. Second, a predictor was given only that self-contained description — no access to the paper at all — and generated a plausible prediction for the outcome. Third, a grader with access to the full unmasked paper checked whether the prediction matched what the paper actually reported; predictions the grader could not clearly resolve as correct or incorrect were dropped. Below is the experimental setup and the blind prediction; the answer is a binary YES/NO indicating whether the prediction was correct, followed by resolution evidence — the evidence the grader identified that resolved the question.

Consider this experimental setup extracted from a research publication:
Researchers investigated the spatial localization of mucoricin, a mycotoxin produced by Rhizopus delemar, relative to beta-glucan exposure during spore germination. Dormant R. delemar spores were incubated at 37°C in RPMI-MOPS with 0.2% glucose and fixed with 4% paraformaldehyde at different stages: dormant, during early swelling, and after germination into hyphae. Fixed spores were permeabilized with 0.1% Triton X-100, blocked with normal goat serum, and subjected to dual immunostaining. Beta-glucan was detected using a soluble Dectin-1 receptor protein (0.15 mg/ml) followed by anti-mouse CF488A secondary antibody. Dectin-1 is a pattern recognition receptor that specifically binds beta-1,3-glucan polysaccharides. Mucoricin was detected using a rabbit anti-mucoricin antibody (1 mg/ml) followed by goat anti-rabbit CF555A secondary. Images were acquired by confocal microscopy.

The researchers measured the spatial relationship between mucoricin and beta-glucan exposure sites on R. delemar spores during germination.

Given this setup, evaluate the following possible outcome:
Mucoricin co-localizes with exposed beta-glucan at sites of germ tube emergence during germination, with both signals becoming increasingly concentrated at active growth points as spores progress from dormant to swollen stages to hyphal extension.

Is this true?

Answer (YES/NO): NO